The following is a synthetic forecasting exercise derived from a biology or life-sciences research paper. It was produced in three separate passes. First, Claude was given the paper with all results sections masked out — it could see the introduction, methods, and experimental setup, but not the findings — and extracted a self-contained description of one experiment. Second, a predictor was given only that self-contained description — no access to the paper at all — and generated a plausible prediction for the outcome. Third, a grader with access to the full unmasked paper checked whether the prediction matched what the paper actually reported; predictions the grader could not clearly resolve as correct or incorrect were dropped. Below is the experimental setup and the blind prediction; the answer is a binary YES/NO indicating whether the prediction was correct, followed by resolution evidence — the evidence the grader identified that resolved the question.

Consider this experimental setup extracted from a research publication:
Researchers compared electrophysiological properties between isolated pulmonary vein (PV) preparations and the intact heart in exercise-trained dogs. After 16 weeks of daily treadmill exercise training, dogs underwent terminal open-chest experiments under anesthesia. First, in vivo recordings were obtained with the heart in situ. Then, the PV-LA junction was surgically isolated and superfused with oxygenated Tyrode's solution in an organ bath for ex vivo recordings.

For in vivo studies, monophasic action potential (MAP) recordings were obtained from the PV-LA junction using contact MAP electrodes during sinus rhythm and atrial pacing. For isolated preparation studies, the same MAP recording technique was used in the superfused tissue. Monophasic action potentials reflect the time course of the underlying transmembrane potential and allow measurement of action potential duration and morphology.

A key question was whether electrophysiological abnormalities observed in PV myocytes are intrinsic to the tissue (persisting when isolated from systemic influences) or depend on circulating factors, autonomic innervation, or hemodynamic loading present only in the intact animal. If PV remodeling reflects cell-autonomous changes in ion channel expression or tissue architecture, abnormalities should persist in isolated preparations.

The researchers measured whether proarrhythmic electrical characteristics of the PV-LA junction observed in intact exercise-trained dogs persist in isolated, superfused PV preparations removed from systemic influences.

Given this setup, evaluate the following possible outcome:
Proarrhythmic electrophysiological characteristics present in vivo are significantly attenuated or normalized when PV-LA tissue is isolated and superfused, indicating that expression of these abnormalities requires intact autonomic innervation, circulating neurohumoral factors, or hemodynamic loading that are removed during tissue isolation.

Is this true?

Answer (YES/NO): NO